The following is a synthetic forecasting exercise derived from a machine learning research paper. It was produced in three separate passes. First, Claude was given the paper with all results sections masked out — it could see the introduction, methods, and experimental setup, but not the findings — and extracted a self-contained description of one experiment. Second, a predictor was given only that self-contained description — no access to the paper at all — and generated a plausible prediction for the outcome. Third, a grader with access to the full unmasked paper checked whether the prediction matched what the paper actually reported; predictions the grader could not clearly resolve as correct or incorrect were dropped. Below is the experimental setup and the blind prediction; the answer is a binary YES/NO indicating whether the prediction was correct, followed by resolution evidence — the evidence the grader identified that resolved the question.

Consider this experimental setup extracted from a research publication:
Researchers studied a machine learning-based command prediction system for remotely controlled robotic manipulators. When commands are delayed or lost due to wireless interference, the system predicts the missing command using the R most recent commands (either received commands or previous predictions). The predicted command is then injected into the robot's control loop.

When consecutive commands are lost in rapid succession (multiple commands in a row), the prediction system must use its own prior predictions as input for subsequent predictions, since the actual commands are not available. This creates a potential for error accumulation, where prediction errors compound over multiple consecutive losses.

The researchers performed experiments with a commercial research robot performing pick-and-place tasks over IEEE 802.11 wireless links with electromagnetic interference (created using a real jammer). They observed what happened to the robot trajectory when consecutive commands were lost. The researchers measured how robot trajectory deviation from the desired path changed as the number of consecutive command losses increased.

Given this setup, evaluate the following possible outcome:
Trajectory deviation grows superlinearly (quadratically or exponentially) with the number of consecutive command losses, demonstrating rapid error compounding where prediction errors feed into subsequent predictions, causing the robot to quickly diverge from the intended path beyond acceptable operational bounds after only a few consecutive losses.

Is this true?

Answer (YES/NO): NO